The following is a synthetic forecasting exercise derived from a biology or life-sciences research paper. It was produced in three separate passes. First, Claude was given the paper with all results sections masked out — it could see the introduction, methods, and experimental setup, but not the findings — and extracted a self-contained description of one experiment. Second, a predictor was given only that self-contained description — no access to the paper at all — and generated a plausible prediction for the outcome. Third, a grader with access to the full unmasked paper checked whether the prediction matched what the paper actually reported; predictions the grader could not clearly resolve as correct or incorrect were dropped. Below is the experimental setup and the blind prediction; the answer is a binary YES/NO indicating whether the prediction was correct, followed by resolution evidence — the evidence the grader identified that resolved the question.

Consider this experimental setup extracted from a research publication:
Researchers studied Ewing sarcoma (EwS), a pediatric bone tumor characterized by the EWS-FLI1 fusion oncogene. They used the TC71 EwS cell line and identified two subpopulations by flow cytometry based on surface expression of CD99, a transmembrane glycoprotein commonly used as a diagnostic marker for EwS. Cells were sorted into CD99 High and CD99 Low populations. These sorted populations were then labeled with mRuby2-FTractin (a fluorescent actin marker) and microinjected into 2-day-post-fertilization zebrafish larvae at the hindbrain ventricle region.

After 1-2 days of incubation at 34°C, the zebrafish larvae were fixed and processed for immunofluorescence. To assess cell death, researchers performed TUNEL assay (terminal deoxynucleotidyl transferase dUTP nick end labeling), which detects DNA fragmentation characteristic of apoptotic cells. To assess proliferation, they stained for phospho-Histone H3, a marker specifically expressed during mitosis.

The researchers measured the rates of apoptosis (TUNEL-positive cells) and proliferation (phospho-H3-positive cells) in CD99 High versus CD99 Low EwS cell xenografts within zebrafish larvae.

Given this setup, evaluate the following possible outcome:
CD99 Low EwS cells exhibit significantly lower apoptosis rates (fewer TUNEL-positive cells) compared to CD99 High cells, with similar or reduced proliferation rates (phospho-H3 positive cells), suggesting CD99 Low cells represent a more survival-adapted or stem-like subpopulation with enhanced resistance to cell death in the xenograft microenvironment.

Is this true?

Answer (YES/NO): NO